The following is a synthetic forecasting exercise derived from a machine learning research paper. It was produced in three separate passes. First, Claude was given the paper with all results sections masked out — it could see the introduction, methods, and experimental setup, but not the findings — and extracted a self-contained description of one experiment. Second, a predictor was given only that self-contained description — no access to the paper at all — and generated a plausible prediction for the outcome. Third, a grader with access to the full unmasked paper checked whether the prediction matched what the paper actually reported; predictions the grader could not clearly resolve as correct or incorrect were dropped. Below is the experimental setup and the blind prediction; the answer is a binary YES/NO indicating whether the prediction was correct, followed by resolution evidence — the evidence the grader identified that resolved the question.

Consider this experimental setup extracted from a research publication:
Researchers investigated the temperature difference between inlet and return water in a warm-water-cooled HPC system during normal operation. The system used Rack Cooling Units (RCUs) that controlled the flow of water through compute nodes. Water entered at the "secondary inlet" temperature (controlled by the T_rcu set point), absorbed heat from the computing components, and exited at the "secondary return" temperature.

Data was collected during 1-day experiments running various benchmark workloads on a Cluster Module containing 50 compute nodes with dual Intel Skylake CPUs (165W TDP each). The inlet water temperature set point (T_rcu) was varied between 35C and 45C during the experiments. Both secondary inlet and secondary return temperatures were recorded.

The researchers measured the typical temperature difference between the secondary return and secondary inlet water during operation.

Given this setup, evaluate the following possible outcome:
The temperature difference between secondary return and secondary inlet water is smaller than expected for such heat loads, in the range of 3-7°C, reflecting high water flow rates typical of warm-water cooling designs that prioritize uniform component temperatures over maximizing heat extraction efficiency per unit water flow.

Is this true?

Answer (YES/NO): NO